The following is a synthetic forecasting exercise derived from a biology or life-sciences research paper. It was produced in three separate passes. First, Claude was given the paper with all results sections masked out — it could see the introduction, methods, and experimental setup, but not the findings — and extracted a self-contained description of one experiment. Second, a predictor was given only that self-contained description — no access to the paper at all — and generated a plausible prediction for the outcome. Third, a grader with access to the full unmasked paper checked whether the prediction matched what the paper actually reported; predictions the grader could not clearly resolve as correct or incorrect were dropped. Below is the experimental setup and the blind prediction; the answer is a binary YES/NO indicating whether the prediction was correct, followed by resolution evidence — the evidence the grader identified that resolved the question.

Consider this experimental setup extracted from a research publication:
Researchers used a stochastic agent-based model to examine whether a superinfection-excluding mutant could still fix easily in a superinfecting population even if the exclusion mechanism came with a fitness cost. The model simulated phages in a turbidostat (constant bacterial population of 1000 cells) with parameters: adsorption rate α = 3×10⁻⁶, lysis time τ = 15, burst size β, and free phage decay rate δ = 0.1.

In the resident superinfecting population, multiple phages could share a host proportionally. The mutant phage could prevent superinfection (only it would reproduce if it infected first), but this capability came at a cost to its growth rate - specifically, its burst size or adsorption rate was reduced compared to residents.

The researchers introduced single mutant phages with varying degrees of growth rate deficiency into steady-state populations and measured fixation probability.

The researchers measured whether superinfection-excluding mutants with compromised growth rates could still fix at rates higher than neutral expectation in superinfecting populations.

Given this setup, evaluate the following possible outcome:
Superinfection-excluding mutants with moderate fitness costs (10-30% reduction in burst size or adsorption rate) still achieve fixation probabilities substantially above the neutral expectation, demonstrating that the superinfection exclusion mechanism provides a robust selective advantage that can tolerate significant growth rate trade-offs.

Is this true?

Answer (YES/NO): NO